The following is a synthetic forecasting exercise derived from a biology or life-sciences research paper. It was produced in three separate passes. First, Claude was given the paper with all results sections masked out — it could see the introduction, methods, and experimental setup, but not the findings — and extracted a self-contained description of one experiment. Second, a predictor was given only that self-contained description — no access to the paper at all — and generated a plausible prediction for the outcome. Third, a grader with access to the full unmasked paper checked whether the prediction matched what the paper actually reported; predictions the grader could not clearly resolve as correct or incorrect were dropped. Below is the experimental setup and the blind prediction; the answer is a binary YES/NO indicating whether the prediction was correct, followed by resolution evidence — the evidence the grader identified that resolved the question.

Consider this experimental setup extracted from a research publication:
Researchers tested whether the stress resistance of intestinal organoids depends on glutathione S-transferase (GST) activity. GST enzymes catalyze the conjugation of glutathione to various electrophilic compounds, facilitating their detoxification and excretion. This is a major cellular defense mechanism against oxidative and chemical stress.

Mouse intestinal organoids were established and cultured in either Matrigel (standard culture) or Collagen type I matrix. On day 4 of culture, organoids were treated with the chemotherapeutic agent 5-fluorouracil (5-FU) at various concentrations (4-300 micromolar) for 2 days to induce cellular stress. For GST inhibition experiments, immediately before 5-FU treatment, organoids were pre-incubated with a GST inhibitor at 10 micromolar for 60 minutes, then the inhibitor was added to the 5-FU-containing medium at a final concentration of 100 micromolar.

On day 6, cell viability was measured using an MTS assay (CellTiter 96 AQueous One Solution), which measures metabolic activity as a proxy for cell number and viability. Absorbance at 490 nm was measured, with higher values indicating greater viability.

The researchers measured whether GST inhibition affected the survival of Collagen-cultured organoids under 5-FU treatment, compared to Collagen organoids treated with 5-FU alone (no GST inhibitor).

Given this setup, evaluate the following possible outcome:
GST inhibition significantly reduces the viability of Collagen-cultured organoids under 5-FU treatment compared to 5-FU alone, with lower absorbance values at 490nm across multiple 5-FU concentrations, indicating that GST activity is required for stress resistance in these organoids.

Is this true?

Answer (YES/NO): YES